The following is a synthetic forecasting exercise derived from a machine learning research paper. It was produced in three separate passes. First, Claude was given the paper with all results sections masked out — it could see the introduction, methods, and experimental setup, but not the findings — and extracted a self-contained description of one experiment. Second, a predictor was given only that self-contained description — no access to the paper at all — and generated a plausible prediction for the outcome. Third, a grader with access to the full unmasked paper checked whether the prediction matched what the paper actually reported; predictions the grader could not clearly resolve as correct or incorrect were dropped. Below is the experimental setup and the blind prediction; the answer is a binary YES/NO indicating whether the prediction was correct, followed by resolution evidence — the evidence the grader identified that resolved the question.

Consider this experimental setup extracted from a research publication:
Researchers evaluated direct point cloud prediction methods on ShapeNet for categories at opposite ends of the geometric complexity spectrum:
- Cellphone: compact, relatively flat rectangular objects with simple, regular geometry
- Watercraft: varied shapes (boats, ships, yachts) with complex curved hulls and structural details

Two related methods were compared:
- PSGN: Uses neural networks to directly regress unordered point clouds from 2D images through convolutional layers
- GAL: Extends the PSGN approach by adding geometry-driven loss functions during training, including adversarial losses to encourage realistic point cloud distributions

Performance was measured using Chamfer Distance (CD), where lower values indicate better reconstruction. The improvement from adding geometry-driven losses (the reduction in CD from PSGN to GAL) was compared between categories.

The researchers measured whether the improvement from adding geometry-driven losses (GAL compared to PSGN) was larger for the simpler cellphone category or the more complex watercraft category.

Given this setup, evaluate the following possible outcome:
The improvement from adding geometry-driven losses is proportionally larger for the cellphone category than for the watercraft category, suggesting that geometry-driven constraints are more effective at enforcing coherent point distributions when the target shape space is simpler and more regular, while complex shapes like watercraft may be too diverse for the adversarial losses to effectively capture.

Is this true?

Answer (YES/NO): YES